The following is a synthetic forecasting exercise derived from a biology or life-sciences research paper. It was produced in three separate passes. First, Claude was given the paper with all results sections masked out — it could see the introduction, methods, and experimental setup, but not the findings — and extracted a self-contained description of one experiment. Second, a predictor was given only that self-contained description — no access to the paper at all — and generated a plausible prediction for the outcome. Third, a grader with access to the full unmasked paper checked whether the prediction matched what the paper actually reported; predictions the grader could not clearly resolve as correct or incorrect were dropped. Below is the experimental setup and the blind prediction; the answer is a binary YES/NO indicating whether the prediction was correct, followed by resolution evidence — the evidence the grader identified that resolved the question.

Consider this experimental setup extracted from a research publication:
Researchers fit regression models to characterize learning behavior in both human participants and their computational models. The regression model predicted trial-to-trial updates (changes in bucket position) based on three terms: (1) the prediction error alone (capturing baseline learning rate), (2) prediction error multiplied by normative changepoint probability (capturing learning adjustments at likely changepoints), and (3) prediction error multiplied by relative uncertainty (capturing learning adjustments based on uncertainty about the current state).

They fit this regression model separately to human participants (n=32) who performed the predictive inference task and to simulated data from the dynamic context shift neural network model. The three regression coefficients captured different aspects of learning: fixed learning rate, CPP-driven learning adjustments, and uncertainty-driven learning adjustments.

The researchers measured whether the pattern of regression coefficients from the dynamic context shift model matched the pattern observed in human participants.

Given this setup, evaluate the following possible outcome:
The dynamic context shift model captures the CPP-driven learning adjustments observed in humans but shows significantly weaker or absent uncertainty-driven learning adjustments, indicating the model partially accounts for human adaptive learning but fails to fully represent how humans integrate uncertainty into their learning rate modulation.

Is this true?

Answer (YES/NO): NO